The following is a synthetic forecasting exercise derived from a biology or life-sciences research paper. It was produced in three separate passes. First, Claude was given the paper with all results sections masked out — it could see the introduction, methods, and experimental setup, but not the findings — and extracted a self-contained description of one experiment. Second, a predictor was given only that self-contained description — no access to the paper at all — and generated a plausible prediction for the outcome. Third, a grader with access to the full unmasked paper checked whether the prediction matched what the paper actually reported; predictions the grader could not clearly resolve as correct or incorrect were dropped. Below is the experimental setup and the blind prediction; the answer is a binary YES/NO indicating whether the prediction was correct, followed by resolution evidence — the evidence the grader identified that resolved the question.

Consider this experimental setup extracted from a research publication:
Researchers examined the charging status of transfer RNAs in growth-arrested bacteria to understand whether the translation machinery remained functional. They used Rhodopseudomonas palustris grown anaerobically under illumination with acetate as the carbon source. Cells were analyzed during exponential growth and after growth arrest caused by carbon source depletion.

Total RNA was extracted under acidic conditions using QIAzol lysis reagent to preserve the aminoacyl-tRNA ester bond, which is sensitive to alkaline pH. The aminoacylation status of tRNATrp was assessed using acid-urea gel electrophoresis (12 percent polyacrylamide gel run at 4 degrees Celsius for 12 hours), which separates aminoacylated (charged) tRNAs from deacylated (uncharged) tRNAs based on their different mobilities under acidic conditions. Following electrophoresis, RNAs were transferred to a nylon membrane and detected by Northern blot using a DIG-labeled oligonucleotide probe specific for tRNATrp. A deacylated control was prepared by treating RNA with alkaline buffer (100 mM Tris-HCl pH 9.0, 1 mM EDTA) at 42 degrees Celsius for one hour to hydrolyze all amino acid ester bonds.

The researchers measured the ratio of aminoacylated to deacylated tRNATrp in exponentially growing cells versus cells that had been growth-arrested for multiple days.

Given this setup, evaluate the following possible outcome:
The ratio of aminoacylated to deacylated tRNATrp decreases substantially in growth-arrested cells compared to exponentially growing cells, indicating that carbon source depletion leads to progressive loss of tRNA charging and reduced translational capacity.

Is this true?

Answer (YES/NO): NO